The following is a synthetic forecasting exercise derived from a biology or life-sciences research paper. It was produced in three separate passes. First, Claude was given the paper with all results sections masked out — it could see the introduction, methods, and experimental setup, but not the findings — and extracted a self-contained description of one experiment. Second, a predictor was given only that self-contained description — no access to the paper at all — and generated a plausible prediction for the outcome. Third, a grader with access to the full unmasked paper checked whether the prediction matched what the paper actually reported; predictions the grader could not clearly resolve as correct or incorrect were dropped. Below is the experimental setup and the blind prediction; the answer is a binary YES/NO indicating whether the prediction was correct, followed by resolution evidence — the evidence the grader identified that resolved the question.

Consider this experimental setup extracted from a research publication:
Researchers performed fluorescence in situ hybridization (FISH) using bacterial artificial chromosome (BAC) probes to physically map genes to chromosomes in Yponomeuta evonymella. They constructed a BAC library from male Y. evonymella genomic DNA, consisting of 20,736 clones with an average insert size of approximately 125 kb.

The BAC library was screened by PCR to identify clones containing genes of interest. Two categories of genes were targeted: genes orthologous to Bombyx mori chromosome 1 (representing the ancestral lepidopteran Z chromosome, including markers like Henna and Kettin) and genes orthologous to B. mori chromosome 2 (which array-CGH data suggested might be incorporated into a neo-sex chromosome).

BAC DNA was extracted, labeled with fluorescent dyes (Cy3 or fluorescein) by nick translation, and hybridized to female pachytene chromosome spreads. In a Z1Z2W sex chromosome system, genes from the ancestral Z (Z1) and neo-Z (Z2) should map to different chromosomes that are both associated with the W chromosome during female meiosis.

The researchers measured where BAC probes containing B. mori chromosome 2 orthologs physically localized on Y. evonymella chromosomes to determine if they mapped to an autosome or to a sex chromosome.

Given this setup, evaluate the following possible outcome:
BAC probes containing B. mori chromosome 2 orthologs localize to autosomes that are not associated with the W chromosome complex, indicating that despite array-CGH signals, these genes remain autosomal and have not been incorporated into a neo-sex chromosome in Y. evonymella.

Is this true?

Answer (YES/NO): NO